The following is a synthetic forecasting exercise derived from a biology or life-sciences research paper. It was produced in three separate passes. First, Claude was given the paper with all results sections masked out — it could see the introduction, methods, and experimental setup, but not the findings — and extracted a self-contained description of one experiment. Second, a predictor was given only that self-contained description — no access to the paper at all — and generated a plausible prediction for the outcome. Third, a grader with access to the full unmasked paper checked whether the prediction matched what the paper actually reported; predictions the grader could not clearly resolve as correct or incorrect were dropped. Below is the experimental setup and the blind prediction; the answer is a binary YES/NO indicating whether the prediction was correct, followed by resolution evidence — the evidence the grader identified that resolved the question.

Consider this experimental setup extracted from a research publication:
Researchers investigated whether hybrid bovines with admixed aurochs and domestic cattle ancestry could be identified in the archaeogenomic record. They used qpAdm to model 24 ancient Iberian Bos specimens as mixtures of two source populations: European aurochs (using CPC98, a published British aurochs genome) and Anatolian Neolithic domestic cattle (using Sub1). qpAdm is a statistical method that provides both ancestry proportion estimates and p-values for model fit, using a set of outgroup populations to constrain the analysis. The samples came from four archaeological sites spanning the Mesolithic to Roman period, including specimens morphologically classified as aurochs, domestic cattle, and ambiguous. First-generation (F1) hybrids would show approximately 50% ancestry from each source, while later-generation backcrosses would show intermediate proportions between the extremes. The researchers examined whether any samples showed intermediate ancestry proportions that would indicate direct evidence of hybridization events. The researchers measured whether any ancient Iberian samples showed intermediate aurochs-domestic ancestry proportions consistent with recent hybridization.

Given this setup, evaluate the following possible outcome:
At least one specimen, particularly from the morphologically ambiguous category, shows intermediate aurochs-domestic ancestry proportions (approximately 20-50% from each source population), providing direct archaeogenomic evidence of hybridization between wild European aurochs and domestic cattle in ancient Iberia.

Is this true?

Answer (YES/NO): YES